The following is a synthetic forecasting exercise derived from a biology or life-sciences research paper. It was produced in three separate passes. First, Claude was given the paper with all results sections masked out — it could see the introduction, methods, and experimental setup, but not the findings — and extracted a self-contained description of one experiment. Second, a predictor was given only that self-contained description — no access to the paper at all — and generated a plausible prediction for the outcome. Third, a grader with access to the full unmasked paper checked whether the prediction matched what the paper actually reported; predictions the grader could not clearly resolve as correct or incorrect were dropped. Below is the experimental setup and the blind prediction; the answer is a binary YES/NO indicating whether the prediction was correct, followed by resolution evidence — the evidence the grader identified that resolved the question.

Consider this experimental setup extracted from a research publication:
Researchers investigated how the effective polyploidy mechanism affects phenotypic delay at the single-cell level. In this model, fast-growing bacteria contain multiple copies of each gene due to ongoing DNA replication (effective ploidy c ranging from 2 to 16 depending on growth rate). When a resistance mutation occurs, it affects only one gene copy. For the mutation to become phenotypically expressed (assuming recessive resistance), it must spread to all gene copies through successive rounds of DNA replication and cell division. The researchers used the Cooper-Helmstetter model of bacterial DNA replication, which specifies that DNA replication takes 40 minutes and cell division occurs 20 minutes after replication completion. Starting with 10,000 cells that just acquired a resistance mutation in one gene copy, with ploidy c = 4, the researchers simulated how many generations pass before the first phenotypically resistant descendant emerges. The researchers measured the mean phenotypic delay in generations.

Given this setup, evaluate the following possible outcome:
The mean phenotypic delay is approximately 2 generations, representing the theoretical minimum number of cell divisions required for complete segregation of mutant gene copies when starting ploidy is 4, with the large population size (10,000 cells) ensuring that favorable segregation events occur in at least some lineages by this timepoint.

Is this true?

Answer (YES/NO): YES